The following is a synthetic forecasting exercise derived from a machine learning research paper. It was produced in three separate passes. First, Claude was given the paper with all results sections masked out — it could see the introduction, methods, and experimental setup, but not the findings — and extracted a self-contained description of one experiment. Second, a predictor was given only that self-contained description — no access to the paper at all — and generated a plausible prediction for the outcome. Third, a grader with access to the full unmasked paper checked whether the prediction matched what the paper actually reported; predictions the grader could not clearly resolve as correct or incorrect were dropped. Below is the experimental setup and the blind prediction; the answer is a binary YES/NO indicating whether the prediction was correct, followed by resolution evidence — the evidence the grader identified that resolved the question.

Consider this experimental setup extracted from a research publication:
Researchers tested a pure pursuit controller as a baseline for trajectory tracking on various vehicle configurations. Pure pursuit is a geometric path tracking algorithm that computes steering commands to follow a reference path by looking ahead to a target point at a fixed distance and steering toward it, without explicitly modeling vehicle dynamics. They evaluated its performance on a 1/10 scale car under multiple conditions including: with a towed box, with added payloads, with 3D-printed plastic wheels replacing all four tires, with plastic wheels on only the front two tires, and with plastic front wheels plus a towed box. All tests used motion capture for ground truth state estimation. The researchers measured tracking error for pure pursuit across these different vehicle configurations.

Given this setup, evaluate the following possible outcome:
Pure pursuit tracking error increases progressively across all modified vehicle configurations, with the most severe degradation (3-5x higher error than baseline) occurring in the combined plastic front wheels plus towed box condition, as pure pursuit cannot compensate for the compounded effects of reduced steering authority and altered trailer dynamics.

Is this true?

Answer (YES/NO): NO